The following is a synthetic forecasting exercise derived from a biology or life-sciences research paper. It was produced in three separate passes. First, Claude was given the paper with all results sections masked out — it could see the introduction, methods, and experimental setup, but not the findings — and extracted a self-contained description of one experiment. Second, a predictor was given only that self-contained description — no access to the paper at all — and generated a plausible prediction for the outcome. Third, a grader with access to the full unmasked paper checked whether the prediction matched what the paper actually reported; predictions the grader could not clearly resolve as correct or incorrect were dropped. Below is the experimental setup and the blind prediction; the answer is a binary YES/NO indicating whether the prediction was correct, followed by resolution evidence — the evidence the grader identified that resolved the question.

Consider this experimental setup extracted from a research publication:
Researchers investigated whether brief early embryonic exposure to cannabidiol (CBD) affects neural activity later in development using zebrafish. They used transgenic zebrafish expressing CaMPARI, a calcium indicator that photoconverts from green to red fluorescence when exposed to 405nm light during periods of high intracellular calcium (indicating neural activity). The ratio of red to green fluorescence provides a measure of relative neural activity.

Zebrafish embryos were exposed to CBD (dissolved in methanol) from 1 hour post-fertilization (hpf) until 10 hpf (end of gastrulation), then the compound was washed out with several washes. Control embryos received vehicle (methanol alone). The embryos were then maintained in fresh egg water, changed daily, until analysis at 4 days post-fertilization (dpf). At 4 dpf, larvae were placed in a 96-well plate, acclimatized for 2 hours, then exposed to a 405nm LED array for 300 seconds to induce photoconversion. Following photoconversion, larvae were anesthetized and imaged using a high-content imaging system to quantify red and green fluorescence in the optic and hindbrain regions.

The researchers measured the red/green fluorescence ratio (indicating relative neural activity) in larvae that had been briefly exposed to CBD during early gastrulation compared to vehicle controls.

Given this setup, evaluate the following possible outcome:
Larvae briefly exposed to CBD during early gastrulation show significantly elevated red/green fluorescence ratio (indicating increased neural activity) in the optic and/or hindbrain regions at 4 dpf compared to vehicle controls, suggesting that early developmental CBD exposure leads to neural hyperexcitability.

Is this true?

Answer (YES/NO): NO